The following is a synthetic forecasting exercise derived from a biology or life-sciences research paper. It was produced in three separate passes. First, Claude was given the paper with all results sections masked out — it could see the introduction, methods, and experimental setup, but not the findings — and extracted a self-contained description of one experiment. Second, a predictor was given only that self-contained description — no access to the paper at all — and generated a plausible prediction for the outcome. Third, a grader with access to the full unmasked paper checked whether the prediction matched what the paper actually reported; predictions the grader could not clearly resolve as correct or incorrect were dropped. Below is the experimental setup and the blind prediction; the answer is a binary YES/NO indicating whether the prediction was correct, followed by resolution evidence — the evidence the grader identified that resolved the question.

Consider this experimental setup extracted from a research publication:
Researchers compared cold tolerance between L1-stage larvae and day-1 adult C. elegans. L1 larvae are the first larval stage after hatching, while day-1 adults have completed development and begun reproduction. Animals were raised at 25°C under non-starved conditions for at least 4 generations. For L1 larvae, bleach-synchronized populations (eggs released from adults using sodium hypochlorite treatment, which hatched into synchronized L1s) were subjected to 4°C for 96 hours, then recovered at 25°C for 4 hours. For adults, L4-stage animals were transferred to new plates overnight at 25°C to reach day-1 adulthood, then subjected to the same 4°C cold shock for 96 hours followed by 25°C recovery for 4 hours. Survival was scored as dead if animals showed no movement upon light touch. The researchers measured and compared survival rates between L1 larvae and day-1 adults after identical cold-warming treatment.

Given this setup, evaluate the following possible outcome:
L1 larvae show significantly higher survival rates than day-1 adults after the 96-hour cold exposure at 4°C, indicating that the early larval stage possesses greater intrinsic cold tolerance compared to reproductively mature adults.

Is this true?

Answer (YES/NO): YES